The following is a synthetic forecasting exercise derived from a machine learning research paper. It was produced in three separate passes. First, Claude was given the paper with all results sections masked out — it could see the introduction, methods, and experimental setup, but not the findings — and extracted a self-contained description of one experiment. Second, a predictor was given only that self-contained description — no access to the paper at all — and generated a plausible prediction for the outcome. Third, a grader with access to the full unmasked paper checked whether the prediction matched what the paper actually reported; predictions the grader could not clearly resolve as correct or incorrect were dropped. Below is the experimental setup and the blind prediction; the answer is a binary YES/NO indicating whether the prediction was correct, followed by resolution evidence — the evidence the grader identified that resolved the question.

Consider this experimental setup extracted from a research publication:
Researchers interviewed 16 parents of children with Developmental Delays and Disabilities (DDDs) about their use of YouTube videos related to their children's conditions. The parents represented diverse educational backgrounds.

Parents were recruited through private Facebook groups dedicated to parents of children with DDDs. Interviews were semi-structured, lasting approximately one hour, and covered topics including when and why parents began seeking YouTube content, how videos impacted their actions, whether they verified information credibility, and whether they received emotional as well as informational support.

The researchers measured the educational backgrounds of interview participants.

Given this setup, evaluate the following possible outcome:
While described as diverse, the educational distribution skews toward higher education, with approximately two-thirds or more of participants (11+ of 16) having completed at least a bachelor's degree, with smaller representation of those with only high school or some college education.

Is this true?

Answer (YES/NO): YES